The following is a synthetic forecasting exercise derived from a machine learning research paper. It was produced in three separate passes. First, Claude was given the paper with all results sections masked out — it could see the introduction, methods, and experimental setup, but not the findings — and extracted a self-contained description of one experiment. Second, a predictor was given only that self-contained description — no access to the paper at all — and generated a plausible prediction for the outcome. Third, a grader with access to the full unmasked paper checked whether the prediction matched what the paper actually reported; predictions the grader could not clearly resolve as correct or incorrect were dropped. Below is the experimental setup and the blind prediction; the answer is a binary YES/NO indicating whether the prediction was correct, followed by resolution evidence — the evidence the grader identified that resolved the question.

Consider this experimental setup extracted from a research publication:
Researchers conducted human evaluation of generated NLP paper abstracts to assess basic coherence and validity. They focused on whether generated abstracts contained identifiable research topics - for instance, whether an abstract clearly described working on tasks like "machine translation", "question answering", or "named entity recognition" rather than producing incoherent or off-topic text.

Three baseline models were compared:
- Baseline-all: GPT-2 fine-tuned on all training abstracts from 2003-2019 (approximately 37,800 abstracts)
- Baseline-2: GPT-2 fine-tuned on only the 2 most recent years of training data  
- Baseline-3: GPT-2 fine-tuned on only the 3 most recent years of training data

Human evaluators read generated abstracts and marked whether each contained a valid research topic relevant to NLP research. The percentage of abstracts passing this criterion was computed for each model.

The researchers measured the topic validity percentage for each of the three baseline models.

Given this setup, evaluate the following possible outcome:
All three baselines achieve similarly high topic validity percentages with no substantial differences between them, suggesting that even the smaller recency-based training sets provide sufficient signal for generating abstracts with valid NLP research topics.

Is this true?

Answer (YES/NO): YES